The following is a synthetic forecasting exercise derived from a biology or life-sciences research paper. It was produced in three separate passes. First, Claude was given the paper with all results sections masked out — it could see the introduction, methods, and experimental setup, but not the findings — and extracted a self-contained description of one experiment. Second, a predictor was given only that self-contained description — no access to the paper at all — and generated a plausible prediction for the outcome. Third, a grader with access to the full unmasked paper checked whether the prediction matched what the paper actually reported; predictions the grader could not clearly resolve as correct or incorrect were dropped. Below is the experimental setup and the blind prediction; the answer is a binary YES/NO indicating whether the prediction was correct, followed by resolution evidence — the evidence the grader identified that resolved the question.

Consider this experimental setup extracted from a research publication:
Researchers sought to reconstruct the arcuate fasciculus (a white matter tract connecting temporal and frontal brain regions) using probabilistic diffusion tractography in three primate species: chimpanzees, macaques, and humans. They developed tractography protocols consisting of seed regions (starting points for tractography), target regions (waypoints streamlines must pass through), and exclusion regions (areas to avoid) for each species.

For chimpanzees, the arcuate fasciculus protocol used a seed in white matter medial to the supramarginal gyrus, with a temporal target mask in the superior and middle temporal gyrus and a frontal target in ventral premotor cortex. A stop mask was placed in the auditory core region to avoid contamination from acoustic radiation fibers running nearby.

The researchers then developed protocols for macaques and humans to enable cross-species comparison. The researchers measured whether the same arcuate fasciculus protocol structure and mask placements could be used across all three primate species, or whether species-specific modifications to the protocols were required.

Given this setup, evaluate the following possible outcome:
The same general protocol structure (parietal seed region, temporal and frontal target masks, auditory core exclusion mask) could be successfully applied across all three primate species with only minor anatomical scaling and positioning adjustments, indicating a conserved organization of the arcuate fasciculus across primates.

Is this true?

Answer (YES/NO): NO